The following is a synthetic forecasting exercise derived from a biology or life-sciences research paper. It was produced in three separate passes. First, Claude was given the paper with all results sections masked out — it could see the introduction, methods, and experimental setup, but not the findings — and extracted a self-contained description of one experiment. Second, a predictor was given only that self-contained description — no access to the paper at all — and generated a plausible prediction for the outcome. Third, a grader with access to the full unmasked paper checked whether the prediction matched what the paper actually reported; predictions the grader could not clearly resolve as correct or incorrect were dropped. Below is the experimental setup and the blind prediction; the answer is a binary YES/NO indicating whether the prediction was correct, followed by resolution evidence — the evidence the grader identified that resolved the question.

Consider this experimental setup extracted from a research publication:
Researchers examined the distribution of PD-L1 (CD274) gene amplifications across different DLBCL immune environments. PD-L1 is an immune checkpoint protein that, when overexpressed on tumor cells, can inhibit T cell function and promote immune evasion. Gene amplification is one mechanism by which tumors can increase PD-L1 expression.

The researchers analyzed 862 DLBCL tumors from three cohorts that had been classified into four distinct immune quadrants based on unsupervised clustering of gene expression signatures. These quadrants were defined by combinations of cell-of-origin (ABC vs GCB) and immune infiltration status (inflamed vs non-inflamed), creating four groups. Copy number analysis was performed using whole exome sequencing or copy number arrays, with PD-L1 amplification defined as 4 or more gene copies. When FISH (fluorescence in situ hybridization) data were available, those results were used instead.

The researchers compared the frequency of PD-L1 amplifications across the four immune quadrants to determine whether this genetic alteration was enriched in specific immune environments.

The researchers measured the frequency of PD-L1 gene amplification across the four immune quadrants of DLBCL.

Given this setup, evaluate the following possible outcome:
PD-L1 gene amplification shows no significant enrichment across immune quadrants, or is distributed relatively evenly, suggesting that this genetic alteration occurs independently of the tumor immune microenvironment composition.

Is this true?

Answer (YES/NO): NO